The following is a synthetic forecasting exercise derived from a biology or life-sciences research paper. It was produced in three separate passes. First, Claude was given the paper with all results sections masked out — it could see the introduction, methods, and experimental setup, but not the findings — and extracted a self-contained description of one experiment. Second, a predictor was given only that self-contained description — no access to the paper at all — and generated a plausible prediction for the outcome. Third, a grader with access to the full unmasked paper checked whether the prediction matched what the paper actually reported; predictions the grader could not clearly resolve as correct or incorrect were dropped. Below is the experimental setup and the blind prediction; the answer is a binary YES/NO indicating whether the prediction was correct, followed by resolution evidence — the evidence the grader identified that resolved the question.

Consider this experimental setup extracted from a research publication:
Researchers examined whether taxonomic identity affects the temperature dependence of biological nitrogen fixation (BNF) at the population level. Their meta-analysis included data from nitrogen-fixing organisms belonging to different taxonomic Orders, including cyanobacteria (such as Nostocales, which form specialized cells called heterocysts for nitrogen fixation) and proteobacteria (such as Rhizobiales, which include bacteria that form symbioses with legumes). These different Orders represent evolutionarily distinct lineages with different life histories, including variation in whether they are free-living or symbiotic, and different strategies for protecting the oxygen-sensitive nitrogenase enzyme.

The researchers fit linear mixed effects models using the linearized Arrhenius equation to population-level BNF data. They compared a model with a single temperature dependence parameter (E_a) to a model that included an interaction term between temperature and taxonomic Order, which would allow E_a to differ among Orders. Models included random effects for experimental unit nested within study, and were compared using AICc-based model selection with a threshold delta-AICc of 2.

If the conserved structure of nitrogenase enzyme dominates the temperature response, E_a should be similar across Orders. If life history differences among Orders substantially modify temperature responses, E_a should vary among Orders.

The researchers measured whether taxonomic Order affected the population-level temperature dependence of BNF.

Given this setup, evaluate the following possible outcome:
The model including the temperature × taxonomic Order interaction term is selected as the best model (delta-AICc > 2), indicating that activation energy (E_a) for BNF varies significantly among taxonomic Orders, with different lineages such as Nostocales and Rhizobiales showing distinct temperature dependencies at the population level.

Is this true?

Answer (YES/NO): NO